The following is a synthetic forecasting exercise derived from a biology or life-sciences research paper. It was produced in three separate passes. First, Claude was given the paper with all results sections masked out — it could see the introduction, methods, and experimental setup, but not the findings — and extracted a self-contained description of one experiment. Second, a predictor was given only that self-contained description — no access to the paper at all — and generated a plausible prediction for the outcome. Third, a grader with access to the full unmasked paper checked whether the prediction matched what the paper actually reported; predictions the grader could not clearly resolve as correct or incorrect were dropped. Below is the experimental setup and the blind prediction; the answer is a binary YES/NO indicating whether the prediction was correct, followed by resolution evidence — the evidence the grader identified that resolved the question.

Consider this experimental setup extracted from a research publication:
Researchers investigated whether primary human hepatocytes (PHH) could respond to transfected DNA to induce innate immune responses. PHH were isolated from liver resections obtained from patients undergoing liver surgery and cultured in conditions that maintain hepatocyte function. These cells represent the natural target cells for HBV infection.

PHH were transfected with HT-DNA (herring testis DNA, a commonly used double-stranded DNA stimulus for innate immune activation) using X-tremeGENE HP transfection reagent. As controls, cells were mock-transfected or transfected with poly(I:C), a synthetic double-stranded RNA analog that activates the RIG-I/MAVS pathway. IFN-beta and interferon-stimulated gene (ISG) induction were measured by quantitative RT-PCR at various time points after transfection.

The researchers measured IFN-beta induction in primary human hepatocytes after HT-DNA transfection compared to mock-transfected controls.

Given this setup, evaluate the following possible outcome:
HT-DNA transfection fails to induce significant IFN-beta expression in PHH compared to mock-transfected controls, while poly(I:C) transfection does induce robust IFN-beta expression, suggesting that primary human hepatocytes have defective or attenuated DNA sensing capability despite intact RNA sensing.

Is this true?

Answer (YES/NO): NO